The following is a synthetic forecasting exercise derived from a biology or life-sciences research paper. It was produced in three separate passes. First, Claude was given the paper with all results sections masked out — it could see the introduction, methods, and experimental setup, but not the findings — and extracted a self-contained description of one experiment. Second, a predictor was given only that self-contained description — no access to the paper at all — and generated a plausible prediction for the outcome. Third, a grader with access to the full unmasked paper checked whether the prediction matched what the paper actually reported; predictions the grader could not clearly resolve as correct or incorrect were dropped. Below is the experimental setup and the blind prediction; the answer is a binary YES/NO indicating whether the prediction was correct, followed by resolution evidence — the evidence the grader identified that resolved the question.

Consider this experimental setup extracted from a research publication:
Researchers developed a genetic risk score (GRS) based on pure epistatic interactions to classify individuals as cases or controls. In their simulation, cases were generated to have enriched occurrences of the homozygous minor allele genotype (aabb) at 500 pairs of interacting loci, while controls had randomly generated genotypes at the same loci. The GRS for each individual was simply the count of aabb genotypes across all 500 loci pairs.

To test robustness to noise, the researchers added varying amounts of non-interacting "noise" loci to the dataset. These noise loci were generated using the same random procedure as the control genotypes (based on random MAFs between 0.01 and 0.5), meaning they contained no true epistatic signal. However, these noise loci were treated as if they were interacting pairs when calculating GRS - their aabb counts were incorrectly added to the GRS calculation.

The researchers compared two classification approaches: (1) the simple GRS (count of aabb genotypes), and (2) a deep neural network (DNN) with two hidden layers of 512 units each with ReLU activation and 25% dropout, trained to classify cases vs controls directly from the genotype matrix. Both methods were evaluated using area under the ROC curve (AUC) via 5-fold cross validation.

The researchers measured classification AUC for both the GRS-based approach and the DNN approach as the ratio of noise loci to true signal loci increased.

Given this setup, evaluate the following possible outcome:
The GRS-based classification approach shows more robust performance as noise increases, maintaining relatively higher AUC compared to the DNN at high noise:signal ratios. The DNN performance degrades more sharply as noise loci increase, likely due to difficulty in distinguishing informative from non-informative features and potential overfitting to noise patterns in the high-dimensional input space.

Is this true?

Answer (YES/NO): NO